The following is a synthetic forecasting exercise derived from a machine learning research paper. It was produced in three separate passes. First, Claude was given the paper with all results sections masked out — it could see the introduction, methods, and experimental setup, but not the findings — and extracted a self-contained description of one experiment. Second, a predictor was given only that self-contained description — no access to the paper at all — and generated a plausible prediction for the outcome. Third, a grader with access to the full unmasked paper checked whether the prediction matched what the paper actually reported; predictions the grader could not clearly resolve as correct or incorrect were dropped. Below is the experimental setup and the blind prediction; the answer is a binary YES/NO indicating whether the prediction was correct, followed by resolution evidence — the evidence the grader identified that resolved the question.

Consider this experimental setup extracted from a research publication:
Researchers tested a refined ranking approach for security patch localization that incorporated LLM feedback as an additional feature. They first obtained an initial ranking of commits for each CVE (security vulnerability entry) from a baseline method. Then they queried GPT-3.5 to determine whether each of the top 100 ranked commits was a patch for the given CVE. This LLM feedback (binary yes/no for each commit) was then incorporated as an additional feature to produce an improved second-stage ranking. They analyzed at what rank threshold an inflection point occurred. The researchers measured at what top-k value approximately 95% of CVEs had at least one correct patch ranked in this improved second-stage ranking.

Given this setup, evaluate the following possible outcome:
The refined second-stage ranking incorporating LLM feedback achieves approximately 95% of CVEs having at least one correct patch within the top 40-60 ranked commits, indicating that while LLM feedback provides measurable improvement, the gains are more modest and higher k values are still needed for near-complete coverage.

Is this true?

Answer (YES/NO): NO